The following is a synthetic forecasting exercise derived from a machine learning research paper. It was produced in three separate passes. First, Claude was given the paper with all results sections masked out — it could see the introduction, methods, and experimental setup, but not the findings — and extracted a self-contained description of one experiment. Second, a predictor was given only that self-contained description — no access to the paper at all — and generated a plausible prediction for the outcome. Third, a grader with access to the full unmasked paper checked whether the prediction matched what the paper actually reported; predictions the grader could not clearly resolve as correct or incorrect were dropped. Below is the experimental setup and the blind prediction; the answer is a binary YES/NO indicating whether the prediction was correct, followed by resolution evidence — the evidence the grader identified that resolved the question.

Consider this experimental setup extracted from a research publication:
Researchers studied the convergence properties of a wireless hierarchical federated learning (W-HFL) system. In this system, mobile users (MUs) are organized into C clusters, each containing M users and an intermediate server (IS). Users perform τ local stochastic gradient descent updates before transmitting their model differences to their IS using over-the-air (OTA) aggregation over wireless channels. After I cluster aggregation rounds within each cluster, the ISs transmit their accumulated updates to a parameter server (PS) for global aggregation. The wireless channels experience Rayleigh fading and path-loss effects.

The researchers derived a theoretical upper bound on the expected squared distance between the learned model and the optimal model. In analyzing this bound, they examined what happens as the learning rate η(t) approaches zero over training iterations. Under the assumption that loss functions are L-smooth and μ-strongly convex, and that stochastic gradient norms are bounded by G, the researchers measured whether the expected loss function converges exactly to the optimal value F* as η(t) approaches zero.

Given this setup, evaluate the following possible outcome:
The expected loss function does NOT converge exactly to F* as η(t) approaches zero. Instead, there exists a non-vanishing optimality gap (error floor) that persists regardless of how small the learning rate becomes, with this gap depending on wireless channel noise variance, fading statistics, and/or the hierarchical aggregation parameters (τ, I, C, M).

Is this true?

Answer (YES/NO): YES